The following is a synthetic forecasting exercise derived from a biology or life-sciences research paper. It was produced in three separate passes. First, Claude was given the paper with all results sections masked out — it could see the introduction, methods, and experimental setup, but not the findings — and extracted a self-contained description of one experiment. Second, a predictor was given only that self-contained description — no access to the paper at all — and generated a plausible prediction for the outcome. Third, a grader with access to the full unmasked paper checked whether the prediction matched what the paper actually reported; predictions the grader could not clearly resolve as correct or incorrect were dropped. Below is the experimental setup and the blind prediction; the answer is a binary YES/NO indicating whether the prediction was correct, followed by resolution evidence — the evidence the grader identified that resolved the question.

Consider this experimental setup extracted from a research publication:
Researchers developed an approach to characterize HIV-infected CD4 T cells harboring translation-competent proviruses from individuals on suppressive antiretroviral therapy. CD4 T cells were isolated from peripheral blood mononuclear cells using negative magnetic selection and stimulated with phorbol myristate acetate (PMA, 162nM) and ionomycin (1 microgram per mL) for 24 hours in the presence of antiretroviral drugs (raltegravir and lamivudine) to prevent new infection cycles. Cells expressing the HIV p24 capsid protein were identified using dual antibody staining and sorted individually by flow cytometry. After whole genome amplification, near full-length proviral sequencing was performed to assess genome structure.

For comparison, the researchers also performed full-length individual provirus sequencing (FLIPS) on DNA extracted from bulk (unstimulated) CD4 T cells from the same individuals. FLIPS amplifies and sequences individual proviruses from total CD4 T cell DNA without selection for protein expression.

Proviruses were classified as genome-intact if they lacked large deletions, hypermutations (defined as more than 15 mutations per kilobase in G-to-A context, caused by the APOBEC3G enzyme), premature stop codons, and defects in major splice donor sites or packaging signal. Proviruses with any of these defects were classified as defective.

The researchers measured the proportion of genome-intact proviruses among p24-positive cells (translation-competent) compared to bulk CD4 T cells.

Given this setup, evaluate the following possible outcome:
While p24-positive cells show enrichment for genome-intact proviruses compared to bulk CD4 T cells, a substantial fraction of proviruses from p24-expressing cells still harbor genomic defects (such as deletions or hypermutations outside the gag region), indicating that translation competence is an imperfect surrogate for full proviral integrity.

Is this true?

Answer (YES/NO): NO